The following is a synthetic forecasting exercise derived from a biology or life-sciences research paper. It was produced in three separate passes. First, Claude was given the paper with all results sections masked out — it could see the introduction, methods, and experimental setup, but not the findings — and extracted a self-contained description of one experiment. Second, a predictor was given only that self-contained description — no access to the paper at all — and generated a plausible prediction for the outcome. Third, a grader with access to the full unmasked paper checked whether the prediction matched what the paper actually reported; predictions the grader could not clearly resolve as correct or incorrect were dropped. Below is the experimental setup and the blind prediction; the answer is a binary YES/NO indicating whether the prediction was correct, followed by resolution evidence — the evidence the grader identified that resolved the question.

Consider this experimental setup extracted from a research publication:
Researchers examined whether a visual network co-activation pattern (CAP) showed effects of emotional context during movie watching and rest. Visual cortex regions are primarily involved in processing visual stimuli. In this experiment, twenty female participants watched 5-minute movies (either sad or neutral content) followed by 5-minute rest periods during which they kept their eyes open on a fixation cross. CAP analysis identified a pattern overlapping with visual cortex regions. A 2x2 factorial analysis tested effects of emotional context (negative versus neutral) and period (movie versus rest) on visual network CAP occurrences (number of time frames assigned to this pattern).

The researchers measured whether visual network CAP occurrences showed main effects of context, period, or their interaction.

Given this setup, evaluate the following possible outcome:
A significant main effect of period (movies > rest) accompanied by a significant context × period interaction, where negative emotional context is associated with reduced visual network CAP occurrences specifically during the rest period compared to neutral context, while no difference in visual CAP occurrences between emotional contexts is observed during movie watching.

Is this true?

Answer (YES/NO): NO